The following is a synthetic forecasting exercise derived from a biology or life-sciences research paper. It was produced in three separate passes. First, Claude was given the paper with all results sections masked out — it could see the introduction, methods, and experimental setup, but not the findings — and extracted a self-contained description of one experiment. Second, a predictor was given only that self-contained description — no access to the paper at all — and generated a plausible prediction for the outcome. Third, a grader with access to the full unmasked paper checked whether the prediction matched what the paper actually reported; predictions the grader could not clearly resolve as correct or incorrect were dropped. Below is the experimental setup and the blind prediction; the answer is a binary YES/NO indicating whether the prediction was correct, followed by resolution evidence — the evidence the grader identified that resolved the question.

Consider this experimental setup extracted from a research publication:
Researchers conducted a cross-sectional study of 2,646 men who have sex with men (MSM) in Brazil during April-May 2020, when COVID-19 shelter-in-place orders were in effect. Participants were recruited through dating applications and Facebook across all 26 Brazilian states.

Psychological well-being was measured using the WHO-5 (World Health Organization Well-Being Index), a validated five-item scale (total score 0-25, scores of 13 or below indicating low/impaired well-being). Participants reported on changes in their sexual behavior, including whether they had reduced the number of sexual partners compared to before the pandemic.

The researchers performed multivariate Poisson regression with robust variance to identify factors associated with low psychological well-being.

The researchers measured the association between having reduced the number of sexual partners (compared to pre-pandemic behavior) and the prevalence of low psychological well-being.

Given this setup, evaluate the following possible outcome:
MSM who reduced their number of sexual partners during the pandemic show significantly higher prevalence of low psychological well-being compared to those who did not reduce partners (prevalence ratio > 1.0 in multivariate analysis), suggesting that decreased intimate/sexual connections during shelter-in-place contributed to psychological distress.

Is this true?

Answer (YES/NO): YES